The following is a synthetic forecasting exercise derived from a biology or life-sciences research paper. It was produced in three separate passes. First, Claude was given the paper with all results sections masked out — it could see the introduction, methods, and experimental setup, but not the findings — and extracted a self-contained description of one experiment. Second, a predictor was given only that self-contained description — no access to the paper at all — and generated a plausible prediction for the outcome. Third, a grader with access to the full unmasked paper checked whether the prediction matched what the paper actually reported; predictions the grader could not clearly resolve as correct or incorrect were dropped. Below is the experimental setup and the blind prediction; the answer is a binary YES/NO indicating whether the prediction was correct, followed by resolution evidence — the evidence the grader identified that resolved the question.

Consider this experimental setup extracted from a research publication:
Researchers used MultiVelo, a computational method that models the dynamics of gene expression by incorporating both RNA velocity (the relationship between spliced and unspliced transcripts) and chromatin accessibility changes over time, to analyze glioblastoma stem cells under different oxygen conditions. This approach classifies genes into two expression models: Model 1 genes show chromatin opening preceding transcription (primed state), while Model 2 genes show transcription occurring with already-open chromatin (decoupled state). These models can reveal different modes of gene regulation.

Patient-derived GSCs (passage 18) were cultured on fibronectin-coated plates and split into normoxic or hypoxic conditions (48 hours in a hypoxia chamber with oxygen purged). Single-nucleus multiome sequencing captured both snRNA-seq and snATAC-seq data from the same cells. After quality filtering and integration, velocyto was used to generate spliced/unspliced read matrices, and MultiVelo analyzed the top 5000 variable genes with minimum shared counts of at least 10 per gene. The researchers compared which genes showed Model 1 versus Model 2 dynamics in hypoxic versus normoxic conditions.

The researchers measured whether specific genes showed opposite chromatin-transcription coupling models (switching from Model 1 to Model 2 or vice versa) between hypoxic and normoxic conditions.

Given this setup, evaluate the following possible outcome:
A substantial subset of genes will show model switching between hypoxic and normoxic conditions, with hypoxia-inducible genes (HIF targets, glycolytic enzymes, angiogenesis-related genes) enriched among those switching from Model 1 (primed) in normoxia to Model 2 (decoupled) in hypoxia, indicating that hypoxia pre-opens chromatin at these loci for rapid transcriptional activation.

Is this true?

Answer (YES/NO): NO